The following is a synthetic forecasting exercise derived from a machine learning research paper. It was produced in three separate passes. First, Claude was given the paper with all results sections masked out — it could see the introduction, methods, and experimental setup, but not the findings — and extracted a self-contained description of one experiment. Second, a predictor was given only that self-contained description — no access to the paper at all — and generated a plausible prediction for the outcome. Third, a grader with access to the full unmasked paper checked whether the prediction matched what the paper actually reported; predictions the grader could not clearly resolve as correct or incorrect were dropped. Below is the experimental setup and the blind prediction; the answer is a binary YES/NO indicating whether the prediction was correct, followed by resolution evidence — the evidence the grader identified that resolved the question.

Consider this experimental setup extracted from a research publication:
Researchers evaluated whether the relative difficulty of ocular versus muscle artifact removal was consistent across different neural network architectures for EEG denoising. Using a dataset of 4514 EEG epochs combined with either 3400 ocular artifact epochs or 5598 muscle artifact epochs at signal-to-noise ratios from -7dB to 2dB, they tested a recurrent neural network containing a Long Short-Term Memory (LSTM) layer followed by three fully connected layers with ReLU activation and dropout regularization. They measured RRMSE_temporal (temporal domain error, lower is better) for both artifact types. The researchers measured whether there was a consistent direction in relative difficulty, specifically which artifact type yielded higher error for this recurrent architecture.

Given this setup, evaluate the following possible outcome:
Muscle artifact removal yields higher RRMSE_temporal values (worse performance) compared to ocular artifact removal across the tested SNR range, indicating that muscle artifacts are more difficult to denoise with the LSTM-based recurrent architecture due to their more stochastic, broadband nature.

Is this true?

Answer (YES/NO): YES